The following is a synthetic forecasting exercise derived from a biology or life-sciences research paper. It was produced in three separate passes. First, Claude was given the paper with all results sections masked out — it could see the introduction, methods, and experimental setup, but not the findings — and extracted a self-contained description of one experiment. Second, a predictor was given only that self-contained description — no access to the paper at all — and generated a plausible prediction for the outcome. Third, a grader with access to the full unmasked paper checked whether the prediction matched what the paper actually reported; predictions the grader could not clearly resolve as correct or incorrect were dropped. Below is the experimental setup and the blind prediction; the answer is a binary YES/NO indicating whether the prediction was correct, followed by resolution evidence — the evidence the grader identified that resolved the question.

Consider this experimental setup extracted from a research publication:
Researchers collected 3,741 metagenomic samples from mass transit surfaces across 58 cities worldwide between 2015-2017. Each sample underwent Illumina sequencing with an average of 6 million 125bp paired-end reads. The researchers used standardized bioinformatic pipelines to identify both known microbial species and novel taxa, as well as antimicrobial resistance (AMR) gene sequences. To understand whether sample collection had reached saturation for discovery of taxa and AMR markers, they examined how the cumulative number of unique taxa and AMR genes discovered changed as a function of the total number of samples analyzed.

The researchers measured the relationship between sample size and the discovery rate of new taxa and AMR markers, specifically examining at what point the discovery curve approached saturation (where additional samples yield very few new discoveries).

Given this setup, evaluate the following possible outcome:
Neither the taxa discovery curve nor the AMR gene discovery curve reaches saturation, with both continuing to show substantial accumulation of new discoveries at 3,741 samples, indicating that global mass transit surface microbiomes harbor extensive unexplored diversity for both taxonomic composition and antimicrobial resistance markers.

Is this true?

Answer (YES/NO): YES